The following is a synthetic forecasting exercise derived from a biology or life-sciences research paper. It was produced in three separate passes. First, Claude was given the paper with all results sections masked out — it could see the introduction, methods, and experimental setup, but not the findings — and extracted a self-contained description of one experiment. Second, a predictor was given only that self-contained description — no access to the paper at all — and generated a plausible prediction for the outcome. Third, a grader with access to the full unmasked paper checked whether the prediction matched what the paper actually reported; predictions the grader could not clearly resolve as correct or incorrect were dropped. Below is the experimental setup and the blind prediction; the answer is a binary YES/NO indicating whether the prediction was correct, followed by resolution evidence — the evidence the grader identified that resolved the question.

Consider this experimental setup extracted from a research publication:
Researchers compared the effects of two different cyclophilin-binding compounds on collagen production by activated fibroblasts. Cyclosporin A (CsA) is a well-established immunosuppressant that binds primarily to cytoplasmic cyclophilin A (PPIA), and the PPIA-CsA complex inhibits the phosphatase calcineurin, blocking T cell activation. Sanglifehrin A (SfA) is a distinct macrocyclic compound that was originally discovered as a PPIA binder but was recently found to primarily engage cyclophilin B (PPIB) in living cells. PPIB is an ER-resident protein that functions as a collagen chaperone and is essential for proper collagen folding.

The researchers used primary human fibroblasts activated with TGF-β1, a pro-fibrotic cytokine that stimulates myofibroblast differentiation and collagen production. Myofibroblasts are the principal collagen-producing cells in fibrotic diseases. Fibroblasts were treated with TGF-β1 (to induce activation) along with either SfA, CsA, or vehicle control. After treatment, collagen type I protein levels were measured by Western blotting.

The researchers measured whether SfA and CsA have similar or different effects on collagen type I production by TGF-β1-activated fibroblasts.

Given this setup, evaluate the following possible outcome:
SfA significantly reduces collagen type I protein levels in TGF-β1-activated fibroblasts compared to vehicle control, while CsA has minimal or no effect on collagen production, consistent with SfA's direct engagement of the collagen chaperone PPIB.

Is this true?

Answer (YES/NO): NO